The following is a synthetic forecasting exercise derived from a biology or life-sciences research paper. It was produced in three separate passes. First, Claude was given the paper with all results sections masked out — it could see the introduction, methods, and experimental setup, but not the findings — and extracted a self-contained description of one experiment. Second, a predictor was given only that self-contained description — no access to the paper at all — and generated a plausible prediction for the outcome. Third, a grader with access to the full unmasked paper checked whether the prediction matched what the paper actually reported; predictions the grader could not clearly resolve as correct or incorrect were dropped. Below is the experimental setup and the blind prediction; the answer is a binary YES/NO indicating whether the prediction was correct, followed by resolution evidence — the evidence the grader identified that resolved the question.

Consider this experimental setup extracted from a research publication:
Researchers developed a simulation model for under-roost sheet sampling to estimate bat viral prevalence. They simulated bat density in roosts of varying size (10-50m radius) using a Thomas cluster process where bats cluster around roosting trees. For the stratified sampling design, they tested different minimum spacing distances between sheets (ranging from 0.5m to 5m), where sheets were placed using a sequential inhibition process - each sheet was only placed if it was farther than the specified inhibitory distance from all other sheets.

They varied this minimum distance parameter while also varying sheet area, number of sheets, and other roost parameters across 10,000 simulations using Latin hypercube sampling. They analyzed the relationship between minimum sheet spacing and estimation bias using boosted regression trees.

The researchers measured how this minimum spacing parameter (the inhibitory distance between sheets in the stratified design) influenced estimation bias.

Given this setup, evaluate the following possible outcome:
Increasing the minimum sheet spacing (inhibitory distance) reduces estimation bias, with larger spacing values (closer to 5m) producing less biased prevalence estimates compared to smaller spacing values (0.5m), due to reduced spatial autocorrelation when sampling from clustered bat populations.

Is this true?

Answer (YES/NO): NO